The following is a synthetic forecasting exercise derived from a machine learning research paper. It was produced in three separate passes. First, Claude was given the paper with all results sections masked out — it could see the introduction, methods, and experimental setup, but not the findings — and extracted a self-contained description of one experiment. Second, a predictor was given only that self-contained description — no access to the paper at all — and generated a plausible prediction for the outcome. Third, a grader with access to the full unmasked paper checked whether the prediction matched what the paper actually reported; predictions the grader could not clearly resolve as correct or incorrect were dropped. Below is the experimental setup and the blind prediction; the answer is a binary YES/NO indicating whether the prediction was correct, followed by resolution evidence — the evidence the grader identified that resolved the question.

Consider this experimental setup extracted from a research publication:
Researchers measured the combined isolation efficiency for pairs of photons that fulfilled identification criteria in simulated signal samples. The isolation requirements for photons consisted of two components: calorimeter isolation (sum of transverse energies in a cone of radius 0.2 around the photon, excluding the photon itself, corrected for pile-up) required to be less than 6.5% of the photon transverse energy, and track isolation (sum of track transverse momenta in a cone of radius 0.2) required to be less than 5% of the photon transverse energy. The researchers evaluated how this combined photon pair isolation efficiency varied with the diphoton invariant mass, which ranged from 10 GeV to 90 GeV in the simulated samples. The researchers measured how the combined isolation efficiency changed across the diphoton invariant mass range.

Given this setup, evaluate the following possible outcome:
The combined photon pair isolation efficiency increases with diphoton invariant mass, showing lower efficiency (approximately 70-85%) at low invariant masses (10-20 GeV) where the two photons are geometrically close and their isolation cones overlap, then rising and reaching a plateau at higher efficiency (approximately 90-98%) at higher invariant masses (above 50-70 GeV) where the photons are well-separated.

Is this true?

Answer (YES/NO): YES